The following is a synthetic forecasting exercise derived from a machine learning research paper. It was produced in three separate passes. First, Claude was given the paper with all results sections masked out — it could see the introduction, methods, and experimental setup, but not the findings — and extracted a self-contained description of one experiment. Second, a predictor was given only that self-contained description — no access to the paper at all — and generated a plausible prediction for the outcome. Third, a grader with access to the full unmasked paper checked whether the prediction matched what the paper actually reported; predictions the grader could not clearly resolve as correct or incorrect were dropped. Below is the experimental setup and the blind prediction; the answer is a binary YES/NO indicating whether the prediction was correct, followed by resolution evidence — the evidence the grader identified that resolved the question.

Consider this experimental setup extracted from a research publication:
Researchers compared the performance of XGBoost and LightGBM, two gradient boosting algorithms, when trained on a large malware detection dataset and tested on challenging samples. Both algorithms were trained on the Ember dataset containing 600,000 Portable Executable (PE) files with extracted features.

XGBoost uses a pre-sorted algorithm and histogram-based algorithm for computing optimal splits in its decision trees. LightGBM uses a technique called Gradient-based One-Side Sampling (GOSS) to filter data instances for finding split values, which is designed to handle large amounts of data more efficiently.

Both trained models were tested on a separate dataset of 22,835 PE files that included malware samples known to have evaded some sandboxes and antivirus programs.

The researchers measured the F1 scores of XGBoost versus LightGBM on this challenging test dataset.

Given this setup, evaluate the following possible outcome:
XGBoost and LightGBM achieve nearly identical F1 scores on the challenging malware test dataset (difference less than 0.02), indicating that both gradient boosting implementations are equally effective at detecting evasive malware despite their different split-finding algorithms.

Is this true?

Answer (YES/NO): NO